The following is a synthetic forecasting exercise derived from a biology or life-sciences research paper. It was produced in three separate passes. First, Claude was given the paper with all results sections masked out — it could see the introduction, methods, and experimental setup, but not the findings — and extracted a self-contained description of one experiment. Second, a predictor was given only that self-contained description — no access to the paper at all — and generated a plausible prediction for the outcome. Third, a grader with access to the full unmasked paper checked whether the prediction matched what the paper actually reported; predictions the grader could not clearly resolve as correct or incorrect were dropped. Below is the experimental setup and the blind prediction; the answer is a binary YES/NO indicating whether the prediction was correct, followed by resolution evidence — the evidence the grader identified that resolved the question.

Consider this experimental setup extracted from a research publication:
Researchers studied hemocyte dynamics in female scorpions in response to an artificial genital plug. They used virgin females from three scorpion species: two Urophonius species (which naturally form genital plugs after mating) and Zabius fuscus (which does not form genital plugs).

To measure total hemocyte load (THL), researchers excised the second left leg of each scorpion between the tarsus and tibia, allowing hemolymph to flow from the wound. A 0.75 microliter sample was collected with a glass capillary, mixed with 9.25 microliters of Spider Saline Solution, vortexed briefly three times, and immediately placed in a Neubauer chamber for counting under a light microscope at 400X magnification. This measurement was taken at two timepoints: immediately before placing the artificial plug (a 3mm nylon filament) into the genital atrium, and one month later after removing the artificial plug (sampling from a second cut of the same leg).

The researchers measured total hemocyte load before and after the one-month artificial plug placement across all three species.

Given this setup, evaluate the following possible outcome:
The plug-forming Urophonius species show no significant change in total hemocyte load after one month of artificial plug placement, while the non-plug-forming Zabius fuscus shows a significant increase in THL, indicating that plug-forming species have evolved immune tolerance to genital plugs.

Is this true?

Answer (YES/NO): NO